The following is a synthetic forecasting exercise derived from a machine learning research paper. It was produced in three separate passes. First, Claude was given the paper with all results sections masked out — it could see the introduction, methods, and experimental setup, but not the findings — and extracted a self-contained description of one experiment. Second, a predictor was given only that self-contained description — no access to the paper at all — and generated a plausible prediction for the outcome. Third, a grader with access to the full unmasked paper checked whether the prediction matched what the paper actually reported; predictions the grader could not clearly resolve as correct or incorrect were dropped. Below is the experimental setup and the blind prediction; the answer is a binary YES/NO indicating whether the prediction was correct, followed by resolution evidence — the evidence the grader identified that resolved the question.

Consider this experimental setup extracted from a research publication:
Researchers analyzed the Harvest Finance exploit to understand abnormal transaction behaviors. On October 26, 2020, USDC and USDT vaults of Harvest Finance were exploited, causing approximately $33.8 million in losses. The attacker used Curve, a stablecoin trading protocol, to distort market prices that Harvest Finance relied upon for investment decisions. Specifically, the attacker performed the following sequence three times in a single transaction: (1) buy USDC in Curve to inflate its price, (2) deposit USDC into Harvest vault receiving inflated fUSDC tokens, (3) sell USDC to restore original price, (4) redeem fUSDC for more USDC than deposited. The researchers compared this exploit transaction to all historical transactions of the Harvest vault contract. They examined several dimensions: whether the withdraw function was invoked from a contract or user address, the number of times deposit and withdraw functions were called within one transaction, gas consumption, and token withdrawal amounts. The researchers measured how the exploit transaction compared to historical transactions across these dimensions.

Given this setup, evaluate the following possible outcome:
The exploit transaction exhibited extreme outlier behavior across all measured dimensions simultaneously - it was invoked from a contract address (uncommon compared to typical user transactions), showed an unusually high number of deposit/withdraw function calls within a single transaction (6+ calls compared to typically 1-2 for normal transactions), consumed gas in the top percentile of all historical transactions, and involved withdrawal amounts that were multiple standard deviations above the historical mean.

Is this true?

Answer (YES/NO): YES